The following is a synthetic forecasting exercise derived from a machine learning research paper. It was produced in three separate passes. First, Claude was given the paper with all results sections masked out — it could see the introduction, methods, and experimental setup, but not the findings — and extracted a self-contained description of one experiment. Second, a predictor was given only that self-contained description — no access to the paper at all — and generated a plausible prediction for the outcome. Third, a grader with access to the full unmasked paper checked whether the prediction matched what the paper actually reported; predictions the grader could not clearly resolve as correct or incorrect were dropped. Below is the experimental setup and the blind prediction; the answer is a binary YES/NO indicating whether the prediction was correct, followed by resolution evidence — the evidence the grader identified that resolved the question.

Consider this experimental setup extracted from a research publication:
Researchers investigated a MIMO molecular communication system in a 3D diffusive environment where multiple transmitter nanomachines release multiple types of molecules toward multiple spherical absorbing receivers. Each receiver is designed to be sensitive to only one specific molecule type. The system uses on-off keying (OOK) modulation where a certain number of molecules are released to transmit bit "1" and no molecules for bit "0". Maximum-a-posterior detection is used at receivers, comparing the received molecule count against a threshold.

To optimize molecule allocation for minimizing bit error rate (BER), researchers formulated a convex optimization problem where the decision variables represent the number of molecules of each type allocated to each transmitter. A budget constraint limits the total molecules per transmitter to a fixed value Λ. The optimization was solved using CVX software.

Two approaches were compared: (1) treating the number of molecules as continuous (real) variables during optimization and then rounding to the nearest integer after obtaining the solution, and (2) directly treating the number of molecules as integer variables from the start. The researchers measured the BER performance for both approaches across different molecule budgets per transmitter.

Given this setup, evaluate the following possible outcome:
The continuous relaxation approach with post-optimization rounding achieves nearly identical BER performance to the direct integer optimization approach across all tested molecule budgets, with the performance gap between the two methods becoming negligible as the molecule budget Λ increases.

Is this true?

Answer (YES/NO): YES